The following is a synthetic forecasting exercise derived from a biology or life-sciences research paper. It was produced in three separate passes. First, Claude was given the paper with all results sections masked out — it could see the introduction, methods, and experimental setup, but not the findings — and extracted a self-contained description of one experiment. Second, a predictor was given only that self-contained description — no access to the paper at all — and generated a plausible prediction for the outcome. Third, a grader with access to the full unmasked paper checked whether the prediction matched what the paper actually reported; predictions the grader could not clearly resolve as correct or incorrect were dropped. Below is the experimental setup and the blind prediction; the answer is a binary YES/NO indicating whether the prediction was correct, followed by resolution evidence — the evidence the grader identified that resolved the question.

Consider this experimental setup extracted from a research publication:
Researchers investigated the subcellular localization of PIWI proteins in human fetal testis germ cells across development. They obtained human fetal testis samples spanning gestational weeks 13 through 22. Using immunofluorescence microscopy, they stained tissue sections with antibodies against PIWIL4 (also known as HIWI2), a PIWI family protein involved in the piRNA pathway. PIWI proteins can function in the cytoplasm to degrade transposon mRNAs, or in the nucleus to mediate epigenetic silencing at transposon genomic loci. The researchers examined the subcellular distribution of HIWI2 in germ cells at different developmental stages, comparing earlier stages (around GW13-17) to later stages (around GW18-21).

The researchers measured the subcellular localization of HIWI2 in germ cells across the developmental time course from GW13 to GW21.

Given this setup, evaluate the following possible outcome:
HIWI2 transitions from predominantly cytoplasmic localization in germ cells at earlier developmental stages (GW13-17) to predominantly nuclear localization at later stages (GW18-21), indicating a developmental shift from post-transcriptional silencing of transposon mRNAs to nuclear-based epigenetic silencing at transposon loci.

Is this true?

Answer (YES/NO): YES